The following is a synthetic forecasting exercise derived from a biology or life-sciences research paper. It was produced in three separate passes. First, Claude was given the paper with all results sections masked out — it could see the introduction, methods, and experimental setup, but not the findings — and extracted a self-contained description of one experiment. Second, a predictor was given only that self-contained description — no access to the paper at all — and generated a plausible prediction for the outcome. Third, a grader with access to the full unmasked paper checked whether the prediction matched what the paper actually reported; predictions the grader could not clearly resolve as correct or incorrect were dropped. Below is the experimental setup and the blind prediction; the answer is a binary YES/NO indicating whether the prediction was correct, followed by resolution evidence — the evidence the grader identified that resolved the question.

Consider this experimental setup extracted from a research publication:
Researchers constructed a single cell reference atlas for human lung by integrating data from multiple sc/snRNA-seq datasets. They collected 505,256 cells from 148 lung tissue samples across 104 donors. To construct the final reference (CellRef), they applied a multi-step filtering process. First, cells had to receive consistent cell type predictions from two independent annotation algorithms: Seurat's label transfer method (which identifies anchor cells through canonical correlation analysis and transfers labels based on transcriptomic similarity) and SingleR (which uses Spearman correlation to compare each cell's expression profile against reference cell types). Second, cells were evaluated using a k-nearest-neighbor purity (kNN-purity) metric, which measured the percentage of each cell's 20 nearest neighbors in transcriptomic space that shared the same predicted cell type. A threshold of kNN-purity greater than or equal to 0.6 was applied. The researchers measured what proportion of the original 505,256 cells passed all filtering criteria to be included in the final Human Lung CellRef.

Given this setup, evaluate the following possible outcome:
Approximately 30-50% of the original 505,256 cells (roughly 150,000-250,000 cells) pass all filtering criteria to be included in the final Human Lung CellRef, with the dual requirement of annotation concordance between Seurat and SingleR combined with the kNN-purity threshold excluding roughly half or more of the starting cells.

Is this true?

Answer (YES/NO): NO